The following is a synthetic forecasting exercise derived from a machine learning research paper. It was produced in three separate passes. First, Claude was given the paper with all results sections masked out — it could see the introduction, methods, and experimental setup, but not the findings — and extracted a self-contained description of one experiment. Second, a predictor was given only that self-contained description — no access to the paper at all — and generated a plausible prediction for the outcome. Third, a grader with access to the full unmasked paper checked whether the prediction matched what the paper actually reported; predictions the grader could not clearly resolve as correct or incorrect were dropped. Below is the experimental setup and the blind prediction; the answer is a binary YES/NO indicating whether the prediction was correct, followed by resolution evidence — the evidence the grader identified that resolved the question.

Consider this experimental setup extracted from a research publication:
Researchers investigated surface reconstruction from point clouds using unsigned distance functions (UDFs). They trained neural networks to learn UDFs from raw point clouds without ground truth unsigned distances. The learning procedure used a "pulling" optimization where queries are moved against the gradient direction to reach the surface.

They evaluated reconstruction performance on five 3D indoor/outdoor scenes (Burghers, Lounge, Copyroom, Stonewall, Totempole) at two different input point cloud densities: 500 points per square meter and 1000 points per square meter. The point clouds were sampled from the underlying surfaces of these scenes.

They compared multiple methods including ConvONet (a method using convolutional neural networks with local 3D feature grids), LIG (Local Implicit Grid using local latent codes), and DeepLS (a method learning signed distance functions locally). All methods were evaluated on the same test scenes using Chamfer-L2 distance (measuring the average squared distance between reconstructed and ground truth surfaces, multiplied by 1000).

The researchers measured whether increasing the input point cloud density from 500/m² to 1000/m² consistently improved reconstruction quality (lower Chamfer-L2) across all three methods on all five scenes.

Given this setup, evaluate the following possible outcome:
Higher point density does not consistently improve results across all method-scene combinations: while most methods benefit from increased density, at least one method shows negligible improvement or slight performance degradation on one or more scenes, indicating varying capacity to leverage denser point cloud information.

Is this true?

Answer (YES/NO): NO